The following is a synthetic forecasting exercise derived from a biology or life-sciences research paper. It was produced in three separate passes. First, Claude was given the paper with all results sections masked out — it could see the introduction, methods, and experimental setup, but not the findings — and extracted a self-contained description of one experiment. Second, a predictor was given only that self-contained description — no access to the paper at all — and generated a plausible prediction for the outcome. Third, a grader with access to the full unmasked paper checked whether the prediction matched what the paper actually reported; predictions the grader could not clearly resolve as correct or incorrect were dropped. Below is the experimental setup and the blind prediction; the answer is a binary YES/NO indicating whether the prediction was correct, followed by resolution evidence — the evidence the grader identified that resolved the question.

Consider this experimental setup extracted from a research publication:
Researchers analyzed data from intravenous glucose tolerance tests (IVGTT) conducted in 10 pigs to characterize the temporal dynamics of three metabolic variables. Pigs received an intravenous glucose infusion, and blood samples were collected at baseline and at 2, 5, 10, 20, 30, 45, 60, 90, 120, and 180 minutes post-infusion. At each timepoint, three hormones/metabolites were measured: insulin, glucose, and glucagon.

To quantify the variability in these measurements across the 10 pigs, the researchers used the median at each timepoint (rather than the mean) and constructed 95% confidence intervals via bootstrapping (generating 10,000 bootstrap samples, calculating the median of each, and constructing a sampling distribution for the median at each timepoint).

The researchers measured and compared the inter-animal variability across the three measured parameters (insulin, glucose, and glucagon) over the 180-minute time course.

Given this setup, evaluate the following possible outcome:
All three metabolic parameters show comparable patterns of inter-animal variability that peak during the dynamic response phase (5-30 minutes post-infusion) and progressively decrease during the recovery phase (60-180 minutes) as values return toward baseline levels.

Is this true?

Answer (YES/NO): NO